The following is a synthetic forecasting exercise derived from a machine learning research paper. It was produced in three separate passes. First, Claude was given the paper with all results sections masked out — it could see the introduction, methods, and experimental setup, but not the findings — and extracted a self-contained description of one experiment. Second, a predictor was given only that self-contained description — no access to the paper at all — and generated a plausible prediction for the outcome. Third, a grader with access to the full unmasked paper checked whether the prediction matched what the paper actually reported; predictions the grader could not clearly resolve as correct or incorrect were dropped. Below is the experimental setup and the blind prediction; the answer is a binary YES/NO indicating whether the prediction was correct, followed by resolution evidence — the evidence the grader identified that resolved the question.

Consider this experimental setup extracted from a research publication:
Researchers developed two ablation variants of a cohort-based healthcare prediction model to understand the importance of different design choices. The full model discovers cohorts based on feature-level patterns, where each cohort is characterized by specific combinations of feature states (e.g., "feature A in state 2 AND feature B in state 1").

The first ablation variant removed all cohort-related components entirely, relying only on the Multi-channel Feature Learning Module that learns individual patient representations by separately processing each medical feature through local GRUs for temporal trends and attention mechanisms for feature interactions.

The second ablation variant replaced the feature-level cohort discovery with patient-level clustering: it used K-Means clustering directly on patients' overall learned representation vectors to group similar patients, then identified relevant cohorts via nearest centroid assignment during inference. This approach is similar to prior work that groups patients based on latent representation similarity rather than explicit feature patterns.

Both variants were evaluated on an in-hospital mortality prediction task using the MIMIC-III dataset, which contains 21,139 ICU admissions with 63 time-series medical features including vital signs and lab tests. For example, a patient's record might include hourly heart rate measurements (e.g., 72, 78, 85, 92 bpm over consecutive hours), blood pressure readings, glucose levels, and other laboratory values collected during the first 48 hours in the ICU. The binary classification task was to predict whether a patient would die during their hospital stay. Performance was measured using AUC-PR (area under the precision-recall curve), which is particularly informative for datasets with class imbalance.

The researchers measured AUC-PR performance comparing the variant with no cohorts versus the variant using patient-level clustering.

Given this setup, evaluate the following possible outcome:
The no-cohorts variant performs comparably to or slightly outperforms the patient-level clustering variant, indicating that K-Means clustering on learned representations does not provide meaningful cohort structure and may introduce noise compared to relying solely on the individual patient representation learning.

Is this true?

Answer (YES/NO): NO